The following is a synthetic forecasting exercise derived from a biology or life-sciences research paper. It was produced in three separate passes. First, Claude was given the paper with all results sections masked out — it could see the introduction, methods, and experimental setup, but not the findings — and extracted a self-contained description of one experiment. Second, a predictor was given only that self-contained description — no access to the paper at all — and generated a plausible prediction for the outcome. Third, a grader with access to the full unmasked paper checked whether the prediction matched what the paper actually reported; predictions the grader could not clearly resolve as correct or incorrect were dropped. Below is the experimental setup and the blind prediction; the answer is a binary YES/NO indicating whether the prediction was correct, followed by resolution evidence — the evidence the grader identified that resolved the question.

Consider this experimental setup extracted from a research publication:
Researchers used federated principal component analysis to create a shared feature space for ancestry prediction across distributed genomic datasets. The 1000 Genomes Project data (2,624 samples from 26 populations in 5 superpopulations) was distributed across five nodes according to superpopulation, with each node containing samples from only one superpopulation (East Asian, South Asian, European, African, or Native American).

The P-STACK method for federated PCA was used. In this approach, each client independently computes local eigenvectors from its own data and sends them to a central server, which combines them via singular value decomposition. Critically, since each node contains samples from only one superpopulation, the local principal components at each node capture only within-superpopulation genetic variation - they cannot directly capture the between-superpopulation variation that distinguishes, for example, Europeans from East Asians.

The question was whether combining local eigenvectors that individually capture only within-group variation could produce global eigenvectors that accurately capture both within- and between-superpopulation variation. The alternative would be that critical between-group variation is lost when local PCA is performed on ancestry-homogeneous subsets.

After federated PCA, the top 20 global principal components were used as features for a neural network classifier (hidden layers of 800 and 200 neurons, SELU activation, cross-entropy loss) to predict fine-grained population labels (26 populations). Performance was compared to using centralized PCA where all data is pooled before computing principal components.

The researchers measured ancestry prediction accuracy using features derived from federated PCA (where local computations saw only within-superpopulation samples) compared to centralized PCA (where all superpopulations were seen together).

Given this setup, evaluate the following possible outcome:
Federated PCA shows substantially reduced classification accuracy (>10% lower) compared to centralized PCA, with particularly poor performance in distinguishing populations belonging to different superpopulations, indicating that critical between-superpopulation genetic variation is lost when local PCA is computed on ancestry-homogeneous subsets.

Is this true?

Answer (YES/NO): NO